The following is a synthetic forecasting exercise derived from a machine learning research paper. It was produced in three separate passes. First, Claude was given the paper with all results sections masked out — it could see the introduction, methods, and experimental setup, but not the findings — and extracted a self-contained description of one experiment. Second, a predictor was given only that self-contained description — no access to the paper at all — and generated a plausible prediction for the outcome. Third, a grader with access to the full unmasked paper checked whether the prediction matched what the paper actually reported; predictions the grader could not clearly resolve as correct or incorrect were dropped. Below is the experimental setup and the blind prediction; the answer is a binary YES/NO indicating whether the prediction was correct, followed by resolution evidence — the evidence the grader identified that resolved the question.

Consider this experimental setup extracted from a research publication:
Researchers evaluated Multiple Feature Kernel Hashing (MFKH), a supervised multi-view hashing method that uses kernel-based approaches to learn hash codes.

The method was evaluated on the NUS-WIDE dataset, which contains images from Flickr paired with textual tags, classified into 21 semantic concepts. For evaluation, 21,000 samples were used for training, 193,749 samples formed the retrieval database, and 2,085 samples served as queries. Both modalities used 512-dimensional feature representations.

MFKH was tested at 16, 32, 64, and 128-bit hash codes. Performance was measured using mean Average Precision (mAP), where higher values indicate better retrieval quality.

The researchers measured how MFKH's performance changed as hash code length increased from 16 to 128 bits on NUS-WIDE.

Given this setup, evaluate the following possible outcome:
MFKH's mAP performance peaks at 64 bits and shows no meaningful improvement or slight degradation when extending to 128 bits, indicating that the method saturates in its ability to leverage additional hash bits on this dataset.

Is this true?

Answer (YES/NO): NO